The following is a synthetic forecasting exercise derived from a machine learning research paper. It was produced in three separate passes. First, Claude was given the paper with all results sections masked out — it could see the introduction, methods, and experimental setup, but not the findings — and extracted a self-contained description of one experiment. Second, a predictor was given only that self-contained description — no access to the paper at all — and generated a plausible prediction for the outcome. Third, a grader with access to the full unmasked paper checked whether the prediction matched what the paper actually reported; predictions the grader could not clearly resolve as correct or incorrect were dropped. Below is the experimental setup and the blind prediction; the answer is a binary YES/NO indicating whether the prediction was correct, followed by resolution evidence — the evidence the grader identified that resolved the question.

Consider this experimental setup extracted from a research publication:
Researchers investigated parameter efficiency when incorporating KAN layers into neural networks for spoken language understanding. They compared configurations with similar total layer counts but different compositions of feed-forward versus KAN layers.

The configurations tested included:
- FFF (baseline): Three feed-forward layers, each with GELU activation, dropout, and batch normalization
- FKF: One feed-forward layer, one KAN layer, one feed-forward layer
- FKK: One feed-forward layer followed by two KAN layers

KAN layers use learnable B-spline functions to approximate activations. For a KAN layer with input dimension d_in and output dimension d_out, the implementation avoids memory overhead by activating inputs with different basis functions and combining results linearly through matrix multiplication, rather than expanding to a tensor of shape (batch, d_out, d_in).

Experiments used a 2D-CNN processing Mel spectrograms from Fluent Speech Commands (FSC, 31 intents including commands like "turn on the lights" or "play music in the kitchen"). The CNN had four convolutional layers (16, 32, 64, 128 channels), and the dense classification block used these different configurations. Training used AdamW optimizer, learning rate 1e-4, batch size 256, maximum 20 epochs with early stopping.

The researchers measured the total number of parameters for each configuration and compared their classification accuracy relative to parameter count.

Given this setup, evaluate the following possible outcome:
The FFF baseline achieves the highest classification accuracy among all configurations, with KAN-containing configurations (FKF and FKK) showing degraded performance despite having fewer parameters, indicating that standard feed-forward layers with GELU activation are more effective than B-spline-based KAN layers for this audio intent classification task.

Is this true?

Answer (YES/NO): NO